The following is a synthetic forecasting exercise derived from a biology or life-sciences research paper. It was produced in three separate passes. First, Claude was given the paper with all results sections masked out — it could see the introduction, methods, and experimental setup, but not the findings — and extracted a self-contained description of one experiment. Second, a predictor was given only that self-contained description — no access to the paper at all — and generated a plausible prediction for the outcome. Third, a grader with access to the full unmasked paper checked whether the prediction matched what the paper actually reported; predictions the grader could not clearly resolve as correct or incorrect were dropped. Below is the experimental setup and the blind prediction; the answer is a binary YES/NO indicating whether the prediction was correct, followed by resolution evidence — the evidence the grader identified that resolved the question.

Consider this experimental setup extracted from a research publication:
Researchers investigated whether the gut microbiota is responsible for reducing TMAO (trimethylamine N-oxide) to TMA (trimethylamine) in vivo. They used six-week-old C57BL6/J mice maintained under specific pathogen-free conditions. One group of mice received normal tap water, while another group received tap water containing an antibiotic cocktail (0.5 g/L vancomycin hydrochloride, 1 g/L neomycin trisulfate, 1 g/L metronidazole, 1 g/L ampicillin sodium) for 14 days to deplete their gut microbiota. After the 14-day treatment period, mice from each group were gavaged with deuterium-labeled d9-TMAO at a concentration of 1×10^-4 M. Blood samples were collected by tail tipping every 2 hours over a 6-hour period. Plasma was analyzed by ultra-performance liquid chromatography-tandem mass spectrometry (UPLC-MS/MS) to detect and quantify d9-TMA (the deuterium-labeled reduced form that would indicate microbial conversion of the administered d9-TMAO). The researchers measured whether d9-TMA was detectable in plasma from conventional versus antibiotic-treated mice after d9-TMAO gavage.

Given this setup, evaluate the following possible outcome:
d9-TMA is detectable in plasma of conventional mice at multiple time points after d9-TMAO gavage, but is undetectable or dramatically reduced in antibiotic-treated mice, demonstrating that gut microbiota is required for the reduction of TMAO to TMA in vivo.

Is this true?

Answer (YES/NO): YES